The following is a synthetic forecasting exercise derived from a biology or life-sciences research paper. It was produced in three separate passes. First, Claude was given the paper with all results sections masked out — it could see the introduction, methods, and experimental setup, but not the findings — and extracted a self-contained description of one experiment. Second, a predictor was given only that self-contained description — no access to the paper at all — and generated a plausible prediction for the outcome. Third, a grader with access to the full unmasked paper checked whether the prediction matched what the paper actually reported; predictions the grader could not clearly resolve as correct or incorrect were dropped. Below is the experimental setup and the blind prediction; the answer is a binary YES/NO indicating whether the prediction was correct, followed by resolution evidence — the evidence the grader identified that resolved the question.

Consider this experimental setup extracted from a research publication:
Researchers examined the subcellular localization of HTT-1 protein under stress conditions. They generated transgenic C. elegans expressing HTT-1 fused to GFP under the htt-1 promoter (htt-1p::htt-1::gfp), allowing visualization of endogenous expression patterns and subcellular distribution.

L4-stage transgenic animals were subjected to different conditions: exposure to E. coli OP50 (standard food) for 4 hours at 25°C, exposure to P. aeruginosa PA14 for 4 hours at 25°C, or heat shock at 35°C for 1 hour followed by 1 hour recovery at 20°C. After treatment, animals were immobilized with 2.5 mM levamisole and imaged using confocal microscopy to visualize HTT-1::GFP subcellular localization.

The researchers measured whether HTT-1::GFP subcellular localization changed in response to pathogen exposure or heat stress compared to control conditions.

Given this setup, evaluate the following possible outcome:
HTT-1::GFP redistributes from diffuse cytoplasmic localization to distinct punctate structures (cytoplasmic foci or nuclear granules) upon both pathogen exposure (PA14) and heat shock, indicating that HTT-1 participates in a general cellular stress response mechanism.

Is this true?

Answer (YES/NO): NO